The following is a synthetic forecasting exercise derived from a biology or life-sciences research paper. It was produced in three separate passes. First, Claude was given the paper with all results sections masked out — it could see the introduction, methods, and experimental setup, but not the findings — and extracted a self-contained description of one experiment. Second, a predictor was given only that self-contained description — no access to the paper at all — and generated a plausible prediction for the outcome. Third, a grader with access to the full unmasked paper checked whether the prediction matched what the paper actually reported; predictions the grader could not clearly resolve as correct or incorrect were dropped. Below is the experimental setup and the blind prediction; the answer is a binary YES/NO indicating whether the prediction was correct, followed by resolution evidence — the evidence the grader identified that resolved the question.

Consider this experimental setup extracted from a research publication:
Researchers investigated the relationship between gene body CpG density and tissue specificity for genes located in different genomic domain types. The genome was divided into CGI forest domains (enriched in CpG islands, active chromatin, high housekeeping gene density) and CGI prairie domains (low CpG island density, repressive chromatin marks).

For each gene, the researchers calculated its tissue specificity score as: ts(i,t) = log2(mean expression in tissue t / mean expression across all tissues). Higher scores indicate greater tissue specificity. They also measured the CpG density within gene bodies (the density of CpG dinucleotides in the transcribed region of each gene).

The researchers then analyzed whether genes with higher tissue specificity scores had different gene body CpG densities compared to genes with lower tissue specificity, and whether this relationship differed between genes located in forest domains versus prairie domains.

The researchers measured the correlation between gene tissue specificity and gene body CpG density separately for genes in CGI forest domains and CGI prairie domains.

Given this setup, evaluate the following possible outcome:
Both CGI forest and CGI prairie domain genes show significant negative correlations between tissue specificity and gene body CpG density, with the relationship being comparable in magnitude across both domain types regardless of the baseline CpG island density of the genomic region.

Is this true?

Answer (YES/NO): NO